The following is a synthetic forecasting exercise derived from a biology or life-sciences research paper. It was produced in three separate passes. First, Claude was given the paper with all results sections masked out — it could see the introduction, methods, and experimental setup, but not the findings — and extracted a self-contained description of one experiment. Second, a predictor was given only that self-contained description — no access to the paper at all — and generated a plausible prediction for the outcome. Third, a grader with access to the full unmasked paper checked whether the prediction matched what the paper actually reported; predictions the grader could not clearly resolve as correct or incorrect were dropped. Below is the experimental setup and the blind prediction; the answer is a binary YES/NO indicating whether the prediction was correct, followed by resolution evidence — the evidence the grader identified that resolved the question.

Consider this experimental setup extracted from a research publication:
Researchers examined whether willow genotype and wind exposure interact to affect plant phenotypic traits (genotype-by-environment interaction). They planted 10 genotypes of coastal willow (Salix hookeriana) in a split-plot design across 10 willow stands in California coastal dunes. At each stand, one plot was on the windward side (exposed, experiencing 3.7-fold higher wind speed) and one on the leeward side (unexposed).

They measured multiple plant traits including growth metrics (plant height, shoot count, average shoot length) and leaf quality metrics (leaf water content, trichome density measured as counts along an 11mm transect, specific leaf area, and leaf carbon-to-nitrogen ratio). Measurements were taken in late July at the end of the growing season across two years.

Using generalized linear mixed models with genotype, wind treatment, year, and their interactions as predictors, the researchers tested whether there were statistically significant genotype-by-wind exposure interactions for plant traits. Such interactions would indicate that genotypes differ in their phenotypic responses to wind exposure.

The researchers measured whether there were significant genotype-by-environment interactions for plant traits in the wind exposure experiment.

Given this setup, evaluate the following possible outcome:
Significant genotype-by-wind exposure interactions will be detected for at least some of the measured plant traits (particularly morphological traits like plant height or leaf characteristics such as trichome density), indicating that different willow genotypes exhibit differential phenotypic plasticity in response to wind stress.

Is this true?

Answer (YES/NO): NO